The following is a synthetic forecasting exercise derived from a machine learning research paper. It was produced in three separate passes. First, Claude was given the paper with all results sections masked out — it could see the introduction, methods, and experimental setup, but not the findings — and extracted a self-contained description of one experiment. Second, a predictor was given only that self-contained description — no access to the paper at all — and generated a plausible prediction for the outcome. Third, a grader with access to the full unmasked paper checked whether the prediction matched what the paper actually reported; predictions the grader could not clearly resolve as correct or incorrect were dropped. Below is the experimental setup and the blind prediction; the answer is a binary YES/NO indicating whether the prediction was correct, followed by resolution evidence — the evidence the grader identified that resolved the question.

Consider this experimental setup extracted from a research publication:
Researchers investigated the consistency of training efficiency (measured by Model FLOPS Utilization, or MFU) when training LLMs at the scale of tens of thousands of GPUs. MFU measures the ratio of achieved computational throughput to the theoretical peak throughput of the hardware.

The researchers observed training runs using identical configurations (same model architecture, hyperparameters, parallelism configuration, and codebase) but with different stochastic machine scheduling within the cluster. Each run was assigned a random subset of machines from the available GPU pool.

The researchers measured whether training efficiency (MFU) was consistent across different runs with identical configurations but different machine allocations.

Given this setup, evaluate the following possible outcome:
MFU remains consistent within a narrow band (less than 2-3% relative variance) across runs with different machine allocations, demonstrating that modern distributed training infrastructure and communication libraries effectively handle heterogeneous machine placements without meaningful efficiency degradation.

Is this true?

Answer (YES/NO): NO